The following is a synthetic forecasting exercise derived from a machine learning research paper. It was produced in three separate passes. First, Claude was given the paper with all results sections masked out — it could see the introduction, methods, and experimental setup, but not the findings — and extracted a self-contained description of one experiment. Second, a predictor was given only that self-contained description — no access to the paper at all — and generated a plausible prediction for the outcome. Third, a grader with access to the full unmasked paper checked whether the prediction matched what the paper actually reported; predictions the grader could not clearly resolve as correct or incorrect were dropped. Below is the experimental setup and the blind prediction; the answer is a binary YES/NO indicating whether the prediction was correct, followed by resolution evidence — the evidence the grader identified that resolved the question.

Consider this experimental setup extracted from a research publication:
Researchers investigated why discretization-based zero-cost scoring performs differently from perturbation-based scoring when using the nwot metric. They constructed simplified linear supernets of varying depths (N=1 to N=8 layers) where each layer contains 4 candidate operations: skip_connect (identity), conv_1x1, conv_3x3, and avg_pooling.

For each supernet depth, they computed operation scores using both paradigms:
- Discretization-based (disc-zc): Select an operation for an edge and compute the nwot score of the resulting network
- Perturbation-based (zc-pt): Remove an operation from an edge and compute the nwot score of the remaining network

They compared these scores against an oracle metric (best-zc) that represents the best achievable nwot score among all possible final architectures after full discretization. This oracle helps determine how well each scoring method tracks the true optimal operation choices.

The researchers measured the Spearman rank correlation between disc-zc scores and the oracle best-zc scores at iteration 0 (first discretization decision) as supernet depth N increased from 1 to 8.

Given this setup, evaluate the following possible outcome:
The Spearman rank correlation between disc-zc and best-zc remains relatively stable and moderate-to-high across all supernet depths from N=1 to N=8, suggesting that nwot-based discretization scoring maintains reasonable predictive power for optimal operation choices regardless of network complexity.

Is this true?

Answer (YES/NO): NO